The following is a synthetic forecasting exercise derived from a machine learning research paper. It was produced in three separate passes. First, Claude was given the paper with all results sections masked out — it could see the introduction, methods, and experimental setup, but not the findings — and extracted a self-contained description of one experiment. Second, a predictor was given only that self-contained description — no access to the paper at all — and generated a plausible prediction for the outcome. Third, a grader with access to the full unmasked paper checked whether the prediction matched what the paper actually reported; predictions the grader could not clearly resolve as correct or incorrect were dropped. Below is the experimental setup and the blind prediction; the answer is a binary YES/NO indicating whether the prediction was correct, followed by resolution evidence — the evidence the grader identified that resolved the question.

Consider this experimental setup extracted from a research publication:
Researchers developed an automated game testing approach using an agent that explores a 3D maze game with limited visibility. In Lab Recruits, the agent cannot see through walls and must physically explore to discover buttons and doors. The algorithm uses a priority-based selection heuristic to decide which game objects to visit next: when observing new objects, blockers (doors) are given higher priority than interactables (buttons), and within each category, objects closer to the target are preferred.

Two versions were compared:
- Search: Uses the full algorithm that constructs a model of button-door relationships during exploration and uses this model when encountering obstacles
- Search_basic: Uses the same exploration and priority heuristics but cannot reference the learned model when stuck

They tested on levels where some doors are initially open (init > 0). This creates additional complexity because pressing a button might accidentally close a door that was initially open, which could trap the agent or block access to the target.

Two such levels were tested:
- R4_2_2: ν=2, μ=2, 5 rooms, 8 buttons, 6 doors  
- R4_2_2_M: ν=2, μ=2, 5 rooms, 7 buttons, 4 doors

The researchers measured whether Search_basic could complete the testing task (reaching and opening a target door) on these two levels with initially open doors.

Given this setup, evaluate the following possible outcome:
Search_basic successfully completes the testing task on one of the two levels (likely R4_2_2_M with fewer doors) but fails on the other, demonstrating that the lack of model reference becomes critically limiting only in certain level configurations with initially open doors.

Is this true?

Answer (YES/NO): NO